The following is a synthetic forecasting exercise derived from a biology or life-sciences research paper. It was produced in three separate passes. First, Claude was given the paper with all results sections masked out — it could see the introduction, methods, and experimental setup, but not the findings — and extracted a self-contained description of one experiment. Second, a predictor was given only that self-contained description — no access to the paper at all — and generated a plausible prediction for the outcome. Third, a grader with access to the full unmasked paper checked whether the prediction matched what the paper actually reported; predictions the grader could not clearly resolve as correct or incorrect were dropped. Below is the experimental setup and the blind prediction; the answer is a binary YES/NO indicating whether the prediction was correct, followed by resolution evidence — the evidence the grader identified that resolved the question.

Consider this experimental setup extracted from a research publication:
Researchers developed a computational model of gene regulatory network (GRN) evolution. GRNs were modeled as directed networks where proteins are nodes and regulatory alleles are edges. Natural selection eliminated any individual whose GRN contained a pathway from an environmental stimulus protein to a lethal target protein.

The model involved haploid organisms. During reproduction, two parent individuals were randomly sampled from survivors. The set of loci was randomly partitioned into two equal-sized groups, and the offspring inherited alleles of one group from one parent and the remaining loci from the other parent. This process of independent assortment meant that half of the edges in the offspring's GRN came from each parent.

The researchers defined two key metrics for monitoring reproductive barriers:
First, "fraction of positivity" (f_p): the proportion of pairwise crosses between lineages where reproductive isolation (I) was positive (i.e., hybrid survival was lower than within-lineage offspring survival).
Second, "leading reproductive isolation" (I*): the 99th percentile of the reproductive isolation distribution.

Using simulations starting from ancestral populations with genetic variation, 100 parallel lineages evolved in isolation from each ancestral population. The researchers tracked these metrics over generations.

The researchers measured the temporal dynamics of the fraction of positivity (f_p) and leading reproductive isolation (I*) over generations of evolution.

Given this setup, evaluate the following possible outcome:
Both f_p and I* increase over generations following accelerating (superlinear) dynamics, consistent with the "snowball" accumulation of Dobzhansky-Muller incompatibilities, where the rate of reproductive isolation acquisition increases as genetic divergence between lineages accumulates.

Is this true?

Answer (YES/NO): NO